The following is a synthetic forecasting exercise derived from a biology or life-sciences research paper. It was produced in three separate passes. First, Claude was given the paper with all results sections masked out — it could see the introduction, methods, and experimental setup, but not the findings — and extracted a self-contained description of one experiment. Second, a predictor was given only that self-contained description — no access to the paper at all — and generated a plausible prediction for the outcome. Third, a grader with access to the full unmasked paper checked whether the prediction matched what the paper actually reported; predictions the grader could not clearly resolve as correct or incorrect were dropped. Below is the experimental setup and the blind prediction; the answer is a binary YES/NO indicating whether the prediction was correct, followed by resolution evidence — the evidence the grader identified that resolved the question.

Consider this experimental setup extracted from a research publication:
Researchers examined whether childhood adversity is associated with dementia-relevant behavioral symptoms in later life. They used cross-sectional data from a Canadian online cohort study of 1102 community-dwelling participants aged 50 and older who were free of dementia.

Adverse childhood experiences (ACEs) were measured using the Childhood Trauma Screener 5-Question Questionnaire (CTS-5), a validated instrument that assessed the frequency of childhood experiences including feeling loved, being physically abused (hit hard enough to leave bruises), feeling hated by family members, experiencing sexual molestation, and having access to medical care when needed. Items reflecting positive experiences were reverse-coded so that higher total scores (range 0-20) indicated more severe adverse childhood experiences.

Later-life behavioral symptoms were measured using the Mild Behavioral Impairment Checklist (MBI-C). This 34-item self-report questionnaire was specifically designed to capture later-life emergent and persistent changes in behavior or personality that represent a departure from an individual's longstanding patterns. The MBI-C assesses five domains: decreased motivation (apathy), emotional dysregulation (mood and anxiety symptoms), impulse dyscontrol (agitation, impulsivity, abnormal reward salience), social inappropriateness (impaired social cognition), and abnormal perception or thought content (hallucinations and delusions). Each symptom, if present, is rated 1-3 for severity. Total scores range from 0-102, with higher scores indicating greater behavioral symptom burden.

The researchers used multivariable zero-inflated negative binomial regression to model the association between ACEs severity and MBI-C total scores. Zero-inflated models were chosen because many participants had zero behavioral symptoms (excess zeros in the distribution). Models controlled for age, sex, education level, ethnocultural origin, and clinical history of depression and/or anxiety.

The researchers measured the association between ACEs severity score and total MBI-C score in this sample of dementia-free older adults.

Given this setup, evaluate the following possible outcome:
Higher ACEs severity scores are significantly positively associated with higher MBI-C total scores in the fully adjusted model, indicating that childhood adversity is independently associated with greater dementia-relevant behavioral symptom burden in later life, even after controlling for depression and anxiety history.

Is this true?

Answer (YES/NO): YES